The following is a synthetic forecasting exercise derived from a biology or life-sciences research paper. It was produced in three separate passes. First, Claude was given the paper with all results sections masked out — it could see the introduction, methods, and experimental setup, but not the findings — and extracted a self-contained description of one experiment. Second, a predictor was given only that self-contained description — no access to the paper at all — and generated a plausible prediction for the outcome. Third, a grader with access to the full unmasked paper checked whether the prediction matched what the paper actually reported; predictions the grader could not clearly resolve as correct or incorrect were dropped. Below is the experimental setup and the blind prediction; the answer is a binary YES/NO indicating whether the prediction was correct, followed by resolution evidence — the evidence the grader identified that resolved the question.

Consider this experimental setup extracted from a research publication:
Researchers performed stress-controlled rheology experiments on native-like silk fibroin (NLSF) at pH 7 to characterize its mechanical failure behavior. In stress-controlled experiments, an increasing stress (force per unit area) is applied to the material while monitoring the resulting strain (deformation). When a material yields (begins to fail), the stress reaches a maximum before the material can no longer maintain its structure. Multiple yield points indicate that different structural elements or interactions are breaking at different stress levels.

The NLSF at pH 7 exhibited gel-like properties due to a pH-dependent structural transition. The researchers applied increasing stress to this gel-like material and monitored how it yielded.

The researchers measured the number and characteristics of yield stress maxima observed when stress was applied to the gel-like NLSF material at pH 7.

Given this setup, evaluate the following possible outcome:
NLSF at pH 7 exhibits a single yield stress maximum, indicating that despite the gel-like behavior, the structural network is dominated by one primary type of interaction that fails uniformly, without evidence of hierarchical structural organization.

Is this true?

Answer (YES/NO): NO